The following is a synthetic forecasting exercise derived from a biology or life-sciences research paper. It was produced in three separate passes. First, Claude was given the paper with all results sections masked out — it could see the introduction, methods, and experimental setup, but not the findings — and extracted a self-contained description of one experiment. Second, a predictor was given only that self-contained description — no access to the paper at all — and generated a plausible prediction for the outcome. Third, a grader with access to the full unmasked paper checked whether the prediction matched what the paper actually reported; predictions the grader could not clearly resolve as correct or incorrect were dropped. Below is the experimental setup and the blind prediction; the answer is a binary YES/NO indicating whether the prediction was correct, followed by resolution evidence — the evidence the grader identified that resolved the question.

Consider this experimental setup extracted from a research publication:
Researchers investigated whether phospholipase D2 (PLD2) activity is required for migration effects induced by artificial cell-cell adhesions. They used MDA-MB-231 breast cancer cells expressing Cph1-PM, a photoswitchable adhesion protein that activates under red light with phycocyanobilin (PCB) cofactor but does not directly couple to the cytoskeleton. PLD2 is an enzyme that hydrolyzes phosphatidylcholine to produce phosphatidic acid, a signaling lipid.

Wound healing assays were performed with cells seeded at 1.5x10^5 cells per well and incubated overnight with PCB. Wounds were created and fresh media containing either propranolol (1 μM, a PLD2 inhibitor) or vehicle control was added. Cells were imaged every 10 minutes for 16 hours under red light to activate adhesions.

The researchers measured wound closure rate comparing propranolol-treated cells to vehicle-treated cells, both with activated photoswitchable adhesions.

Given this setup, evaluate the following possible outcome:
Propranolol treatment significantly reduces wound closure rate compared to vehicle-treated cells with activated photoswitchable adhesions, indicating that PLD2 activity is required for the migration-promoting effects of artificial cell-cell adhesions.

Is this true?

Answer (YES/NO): NO